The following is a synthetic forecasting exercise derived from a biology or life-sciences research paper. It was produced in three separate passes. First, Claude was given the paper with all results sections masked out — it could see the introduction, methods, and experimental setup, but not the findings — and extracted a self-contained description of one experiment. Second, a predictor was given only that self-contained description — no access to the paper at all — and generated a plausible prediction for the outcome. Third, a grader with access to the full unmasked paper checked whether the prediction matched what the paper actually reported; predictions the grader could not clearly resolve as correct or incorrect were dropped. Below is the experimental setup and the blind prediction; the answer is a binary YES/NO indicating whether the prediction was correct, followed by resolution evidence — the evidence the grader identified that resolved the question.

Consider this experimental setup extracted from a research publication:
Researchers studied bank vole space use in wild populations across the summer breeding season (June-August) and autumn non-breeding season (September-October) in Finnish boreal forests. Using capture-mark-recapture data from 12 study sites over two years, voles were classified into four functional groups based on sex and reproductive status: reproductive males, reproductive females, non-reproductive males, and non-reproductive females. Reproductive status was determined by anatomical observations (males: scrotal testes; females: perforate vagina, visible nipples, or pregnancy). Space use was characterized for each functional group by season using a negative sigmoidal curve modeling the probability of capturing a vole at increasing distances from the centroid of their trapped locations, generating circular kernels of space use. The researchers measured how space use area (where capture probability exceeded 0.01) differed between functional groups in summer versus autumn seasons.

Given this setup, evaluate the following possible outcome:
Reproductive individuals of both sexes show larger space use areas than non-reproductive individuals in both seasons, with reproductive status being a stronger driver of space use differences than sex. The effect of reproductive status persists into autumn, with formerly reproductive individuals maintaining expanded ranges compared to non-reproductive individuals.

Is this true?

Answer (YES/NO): NO